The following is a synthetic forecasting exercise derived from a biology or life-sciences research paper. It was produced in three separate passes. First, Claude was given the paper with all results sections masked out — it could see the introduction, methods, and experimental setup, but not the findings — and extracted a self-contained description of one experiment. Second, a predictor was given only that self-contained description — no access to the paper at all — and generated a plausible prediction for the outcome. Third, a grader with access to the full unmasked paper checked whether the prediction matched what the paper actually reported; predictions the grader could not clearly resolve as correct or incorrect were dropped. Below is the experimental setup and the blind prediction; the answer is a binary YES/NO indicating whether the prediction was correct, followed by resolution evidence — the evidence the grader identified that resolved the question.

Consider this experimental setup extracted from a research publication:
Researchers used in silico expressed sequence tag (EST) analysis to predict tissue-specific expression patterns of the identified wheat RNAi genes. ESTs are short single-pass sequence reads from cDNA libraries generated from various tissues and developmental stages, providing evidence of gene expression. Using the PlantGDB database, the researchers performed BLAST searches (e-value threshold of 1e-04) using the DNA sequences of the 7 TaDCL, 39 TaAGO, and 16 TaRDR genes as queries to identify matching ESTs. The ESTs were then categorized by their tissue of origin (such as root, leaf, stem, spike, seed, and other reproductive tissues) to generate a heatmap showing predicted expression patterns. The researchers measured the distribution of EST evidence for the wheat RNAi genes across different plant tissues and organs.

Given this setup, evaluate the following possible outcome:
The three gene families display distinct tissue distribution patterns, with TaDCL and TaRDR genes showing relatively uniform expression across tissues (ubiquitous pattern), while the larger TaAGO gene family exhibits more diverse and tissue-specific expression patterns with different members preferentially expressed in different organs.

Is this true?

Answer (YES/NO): NO